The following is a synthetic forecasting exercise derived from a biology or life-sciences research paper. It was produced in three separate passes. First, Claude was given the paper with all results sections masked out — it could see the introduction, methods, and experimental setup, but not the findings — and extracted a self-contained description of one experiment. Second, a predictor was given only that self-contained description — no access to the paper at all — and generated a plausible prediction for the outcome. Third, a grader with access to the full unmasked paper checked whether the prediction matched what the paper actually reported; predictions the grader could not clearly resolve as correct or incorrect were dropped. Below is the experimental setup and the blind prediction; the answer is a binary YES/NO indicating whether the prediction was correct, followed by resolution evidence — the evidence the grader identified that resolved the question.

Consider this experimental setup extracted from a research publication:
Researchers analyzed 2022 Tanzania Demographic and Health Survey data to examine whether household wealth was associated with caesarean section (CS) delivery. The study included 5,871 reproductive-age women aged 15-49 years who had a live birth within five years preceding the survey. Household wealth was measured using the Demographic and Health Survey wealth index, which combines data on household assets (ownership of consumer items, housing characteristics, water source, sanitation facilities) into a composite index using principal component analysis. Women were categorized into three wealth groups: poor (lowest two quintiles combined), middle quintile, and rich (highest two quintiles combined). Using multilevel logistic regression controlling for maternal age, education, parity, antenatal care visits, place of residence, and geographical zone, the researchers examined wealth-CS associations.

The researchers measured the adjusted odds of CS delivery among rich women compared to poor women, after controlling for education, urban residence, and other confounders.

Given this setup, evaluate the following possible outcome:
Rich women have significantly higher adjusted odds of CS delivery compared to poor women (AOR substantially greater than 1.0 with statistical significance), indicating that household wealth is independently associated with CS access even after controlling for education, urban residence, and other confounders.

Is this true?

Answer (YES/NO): YES